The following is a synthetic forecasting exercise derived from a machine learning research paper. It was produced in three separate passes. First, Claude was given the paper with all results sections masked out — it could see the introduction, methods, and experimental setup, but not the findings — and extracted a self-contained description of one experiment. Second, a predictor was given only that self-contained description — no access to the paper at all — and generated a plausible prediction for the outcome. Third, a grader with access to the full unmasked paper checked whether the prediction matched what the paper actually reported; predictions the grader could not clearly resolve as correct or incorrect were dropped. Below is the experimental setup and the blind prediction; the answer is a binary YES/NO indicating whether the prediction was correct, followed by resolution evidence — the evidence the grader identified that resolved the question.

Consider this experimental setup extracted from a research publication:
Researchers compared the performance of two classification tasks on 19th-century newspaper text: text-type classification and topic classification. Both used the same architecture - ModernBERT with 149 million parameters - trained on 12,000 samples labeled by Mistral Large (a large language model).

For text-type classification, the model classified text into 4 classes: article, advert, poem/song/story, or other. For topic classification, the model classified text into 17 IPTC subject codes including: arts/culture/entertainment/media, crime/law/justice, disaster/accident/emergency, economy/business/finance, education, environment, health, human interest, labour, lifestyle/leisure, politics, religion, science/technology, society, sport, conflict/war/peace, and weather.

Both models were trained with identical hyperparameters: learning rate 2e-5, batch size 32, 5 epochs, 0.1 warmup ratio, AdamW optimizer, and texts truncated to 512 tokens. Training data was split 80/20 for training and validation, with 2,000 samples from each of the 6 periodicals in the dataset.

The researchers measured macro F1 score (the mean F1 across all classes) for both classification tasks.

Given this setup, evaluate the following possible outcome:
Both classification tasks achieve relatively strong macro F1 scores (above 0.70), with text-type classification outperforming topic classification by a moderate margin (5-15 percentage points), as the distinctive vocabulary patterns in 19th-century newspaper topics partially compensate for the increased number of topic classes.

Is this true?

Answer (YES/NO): YES